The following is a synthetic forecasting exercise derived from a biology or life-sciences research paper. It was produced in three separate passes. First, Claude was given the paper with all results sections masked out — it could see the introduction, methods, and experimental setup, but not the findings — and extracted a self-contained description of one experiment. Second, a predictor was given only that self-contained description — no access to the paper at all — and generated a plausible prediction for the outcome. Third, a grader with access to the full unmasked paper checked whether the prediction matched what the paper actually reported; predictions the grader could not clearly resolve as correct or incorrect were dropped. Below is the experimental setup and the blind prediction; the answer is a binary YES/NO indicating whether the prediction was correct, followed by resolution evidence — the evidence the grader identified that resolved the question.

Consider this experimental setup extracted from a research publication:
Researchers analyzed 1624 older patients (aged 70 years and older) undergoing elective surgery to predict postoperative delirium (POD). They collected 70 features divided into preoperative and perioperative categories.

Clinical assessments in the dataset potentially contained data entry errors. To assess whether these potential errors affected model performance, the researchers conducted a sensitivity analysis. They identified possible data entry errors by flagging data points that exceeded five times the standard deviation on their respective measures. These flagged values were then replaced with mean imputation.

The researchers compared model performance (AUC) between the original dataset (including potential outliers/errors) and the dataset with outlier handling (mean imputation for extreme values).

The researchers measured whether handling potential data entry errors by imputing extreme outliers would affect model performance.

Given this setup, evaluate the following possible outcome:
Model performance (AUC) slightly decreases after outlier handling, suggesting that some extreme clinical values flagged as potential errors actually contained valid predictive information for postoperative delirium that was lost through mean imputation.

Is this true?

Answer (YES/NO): NO